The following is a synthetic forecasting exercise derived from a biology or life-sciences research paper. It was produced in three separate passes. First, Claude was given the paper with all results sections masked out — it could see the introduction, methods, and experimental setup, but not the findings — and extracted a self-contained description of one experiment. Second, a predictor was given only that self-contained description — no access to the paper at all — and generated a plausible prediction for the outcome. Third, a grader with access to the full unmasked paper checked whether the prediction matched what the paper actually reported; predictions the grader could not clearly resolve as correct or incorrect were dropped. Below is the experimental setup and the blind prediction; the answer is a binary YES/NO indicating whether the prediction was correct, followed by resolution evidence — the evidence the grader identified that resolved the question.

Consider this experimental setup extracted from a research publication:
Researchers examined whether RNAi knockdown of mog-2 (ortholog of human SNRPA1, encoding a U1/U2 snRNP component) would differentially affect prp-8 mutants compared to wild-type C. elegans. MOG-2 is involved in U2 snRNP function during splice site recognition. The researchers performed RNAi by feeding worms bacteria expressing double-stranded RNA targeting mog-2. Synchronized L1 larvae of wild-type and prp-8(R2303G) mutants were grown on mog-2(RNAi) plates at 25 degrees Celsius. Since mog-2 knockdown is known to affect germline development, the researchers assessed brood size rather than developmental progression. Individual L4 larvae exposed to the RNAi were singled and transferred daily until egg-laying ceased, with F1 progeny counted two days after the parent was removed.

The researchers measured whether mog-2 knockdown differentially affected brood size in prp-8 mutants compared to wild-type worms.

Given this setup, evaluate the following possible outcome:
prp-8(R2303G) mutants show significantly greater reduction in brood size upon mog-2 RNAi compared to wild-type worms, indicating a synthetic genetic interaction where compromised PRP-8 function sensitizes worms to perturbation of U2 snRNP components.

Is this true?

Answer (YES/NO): YES